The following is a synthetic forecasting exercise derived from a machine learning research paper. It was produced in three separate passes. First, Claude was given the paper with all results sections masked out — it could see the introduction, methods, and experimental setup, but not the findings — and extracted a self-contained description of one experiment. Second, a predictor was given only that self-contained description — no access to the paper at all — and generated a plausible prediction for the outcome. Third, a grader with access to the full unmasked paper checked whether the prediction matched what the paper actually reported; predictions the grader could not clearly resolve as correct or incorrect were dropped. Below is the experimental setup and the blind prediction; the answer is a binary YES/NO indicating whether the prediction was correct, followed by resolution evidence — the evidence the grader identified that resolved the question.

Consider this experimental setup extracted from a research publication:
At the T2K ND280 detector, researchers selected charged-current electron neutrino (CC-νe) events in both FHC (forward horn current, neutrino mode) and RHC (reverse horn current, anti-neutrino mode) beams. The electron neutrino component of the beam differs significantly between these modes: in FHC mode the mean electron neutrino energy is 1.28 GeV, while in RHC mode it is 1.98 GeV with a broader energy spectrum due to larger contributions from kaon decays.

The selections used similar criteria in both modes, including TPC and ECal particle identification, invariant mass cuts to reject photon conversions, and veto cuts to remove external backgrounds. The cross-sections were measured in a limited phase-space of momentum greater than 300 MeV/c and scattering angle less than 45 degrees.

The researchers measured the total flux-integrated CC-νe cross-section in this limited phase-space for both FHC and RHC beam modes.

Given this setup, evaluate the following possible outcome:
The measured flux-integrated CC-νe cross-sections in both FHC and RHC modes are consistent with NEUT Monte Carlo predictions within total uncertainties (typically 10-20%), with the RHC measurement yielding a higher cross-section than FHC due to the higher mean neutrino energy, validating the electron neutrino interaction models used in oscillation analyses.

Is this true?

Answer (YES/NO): NO